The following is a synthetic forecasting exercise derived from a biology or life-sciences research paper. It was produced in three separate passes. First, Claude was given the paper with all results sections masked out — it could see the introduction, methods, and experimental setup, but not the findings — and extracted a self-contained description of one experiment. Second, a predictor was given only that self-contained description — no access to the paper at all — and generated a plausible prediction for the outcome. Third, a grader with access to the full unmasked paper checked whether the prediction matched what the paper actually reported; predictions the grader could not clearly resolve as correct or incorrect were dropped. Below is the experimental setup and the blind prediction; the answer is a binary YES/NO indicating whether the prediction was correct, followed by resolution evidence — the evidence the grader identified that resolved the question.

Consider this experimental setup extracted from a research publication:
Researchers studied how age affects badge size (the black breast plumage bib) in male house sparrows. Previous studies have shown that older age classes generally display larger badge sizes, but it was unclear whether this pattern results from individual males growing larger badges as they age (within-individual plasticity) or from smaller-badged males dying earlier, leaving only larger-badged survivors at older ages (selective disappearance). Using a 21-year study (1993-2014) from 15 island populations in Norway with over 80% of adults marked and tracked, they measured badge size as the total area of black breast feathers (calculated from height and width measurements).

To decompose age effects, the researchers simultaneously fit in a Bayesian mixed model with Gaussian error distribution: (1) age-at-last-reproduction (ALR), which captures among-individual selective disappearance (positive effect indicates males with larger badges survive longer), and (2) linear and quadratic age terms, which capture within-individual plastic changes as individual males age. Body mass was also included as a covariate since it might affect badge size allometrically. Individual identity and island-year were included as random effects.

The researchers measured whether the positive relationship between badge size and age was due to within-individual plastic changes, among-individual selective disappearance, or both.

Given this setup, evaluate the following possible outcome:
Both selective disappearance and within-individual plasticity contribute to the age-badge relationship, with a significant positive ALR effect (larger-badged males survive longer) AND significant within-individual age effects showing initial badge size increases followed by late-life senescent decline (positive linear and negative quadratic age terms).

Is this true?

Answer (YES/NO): NO